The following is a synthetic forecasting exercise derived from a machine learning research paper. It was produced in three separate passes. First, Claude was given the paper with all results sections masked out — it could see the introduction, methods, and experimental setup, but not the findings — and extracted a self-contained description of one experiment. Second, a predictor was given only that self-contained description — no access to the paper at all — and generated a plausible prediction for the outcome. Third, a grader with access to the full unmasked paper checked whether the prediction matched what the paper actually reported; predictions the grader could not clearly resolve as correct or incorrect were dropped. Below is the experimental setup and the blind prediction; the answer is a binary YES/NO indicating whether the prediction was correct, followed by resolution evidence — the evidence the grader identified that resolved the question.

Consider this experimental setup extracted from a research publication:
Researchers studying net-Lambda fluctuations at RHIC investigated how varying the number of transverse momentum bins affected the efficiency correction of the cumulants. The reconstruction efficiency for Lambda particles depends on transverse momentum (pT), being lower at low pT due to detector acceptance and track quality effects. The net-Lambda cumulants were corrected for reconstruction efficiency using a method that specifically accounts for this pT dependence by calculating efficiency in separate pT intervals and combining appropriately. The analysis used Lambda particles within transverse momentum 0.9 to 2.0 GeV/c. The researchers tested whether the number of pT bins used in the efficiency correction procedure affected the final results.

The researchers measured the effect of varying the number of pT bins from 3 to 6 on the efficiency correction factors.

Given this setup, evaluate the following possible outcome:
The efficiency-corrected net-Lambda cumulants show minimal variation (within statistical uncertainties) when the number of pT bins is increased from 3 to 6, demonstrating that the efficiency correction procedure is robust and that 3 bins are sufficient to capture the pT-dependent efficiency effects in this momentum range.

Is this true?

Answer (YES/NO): YES